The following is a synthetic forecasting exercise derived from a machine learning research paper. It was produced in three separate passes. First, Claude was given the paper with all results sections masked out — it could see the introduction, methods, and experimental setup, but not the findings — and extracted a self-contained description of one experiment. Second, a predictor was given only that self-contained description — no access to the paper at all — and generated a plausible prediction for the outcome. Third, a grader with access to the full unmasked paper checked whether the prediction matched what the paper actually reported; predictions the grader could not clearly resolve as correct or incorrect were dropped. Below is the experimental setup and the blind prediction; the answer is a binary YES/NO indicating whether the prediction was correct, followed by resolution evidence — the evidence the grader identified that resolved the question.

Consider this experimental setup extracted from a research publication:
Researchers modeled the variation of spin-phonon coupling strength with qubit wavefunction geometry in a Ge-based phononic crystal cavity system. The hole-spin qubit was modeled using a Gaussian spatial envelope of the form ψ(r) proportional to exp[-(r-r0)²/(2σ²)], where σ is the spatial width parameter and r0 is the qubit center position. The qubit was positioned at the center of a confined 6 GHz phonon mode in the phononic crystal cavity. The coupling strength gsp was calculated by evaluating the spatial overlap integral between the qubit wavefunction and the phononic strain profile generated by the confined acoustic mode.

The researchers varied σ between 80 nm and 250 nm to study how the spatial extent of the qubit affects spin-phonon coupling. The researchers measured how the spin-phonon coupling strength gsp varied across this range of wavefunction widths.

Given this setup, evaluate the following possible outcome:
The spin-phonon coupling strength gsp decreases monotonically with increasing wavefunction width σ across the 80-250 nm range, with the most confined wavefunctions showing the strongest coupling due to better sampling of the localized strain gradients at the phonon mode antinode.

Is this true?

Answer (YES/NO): NO